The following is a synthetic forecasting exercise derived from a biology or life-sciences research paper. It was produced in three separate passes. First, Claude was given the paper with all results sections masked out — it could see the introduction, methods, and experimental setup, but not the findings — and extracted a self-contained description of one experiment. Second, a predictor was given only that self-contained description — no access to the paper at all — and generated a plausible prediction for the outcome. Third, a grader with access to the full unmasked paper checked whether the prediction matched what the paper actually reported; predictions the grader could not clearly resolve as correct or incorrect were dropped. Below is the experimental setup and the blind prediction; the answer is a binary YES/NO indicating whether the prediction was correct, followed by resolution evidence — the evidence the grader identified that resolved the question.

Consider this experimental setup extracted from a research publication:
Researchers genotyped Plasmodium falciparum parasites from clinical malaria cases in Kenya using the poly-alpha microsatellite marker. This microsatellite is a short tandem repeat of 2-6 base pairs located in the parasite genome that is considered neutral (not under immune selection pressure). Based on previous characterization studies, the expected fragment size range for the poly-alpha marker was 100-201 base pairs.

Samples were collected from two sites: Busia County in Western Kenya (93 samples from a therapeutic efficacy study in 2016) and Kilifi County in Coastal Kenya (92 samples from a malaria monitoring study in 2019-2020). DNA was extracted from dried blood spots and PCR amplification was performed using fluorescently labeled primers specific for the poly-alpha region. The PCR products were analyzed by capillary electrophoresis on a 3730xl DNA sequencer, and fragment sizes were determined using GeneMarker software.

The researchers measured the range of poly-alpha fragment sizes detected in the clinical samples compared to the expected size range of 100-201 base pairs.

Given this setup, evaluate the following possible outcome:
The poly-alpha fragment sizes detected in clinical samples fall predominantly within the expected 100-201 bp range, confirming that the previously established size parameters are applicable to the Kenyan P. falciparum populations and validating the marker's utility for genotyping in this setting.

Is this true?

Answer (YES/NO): NO